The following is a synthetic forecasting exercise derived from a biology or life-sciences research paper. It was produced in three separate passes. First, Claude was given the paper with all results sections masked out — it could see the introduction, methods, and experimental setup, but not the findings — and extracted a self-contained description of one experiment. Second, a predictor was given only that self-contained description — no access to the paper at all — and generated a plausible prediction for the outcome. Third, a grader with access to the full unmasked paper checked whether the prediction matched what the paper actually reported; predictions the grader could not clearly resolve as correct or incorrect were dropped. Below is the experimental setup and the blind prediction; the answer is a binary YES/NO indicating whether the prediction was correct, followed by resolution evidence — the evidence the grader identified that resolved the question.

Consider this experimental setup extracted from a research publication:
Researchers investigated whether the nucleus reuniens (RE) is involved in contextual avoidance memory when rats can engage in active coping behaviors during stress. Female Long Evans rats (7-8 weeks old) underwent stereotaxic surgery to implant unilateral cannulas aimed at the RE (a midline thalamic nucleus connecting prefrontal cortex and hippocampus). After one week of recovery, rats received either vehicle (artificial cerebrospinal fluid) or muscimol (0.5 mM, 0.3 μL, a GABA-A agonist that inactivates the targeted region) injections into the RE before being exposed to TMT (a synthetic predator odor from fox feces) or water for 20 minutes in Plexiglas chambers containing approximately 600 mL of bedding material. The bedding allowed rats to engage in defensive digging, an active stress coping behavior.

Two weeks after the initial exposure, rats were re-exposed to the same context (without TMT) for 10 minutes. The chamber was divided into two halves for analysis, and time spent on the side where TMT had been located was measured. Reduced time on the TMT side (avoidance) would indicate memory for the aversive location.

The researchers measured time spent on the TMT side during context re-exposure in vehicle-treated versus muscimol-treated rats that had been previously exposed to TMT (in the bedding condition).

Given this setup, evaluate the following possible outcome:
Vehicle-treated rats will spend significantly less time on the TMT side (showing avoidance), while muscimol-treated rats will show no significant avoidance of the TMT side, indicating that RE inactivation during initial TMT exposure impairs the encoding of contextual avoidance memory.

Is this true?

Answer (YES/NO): NO